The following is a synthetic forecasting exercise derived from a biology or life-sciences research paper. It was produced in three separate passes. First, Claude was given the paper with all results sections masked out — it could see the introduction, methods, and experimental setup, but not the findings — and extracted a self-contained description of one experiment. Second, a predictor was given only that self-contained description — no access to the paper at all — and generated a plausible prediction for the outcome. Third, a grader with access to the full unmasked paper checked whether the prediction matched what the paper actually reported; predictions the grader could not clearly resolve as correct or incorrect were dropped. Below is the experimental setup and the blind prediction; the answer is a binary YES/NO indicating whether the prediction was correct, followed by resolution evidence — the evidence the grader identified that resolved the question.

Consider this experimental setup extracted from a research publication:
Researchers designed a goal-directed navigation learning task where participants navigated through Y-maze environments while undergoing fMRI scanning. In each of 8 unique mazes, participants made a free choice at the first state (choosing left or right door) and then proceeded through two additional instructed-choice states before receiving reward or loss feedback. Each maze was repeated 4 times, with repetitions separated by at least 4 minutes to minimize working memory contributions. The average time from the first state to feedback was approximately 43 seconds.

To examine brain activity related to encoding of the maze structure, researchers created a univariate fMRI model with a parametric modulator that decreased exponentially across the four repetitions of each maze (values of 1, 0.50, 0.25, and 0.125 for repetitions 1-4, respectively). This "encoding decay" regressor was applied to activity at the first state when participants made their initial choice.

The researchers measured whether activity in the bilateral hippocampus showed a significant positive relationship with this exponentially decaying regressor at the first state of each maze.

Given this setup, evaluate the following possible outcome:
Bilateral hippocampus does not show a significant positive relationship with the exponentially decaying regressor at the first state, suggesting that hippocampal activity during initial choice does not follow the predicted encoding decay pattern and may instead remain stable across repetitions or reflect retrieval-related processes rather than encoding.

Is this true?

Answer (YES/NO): NO